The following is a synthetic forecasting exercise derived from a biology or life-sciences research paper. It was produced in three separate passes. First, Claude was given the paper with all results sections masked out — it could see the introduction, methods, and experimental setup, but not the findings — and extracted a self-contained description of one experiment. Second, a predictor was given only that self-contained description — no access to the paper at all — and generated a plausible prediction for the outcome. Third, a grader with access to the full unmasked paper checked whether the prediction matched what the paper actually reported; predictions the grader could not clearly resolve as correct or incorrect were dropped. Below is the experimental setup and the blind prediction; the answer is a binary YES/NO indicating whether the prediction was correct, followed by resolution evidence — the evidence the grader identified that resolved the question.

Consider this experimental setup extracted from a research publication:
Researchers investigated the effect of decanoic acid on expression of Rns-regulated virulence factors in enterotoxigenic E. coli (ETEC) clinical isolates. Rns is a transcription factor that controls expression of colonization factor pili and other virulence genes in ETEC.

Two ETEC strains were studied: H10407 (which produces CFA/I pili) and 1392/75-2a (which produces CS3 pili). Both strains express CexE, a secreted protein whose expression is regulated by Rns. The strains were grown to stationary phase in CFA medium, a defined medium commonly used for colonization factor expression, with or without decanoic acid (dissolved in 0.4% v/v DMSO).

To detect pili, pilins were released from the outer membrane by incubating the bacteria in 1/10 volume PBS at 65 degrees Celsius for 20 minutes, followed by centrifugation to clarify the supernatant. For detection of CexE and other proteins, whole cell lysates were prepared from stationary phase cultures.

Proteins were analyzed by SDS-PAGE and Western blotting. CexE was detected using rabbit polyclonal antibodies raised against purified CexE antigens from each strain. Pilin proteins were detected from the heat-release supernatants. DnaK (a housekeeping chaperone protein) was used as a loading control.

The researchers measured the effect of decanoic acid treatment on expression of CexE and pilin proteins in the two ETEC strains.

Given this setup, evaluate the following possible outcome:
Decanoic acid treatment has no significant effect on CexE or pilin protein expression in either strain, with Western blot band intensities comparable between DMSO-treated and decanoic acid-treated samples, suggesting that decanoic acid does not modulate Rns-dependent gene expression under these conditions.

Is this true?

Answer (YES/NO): NO